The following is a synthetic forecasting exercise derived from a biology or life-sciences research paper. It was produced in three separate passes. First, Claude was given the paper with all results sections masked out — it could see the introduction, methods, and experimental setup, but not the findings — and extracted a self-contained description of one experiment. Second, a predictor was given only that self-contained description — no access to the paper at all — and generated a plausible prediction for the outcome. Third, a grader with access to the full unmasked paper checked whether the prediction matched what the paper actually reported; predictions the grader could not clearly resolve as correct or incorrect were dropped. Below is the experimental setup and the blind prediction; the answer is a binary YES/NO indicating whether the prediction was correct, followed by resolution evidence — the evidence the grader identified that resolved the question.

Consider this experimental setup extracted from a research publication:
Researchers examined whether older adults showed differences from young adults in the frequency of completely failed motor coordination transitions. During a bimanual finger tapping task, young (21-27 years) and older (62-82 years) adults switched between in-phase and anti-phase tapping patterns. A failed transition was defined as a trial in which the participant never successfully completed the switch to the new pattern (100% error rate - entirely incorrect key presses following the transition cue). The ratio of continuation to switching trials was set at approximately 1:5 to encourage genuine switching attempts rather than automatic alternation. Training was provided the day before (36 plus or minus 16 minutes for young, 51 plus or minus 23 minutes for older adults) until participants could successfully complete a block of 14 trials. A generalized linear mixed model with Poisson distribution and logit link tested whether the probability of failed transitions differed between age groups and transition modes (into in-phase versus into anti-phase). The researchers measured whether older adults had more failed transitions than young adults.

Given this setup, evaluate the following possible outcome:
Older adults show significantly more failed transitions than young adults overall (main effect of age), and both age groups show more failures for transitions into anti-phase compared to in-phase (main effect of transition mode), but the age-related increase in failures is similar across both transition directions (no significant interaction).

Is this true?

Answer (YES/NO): NO